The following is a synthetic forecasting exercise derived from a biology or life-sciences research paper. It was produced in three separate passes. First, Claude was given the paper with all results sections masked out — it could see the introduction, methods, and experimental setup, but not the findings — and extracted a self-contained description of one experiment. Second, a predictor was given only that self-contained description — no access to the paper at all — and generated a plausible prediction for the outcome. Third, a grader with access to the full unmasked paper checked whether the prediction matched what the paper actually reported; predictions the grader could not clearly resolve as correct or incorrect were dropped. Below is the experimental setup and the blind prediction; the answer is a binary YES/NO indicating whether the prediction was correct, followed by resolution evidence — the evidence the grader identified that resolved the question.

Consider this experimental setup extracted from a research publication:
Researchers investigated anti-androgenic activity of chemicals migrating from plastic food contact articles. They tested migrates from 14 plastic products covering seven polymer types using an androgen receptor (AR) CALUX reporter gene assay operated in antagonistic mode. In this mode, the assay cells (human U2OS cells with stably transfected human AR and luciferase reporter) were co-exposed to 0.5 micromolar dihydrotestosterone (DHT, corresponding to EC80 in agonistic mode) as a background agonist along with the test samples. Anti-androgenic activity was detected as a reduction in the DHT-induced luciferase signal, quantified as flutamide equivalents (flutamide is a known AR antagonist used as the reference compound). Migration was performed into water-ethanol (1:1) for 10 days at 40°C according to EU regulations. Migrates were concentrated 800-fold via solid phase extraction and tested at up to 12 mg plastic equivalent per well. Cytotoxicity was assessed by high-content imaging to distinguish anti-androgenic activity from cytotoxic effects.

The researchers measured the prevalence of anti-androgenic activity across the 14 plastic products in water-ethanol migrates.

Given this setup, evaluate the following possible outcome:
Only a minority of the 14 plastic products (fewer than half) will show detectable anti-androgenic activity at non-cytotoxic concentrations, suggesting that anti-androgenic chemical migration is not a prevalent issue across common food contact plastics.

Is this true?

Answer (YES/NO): YES